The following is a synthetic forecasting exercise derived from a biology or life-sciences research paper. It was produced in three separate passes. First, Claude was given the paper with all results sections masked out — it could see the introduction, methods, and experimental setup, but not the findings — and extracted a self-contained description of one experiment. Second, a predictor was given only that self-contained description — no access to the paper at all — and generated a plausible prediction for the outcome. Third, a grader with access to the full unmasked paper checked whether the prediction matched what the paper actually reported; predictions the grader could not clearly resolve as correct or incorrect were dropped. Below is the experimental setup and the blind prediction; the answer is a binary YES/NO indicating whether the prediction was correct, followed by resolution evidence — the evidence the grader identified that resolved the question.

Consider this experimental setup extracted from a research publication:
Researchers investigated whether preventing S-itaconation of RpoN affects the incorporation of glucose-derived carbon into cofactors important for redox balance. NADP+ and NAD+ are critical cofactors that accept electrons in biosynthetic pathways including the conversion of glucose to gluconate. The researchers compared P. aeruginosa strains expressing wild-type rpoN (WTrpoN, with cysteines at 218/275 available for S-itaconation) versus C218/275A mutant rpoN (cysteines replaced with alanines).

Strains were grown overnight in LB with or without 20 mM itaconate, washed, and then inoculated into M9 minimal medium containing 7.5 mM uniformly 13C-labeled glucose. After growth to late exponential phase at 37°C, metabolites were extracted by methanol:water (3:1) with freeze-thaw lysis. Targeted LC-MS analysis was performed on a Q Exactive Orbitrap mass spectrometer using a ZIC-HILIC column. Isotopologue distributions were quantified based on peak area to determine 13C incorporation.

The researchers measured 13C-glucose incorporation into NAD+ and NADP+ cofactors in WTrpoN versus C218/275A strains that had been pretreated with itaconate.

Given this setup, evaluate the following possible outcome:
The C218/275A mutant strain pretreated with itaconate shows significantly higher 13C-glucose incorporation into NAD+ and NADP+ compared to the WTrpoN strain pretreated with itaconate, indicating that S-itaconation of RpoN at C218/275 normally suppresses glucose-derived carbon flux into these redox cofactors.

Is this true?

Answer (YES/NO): NO